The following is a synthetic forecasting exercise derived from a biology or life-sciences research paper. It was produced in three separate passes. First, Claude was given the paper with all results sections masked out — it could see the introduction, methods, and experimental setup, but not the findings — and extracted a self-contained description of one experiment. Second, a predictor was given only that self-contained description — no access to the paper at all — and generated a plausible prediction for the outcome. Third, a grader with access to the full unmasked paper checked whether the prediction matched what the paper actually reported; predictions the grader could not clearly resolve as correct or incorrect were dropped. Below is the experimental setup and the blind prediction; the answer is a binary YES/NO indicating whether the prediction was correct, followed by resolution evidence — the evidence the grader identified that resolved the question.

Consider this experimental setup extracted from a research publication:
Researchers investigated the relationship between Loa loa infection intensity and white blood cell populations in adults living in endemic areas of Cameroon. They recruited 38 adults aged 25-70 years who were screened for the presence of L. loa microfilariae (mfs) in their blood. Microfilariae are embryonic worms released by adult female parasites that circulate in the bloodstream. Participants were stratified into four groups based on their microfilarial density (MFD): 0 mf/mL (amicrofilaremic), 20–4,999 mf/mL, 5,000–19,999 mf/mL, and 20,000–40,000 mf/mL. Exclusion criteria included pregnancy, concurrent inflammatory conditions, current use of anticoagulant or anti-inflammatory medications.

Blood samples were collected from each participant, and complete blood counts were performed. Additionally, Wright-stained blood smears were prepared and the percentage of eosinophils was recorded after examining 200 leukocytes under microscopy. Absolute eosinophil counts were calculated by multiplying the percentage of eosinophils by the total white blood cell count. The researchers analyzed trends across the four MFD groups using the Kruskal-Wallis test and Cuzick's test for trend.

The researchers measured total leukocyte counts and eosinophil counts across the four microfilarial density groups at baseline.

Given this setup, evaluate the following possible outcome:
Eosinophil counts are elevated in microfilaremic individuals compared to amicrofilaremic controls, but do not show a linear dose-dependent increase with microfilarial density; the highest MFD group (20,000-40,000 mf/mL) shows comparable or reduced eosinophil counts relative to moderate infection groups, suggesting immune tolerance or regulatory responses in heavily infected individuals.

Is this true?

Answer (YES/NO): NO